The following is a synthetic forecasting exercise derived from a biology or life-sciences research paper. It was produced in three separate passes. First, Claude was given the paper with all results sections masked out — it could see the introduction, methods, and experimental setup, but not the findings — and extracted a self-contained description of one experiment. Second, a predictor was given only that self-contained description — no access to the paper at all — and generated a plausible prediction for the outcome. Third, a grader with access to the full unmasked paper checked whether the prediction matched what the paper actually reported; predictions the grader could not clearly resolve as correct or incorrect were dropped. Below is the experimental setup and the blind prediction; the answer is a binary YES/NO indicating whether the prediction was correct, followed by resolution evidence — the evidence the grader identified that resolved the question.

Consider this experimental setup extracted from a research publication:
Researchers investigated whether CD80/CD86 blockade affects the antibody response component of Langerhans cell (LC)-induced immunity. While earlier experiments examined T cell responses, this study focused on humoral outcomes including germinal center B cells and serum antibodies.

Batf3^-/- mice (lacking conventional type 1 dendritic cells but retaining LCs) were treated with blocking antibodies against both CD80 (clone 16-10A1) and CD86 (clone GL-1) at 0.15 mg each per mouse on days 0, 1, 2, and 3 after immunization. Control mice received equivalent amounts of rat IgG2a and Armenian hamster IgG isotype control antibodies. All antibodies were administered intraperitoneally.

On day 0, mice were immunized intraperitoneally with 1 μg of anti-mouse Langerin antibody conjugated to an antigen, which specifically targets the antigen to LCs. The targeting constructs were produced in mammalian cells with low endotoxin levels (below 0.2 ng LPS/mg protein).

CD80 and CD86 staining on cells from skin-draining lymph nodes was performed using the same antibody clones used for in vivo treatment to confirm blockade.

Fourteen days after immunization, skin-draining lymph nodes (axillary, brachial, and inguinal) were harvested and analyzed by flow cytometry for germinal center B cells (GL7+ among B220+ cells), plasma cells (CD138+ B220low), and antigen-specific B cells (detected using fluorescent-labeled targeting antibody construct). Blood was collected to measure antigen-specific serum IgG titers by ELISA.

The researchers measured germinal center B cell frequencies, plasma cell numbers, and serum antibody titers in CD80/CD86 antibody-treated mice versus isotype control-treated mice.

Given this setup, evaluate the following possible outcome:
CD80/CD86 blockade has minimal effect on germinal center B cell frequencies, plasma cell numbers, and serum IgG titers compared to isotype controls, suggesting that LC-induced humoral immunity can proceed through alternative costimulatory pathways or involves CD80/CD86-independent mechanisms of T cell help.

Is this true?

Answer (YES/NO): NO